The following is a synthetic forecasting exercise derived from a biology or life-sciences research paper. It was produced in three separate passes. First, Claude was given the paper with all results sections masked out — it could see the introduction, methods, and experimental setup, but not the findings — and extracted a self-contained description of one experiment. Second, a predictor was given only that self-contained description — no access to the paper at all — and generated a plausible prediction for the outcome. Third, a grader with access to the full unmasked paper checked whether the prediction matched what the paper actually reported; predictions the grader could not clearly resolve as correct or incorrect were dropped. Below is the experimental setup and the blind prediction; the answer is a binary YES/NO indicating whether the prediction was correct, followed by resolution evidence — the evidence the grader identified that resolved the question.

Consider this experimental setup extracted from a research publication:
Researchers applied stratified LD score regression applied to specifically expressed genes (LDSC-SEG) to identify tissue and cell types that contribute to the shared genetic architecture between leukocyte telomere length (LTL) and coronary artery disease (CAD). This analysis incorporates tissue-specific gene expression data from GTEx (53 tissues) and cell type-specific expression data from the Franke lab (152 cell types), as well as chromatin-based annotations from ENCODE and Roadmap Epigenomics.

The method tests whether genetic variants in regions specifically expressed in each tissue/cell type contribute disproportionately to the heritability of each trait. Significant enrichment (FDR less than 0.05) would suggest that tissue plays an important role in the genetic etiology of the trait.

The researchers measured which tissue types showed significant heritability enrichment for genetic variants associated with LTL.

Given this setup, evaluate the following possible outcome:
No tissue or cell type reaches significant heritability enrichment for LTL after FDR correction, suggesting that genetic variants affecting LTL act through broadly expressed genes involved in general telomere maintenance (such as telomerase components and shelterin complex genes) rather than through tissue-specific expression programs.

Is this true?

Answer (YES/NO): NO